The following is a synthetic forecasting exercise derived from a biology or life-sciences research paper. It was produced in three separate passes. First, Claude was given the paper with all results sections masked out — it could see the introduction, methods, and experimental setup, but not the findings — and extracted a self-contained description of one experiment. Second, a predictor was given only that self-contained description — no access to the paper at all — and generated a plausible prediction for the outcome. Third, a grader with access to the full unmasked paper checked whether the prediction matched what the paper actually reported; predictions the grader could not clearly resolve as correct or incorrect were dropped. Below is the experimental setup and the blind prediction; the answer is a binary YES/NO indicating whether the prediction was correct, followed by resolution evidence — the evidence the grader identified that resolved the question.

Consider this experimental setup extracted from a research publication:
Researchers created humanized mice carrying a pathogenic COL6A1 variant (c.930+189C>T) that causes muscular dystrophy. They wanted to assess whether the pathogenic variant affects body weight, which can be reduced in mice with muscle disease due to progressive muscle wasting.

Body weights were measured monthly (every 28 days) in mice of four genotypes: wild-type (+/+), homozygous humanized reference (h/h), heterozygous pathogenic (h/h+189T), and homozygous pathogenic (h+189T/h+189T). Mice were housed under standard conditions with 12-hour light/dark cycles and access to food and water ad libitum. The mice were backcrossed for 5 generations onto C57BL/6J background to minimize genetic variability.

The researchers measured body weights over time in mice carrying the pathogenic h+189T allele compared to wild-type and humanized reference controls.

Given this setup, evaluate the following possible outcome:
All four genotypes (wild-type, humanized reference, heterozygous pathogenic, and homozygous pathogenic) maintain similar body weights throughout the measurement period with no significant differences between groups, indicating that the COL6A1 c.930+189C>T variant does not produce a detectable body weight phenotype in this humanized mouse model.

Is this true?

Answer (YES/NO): YES